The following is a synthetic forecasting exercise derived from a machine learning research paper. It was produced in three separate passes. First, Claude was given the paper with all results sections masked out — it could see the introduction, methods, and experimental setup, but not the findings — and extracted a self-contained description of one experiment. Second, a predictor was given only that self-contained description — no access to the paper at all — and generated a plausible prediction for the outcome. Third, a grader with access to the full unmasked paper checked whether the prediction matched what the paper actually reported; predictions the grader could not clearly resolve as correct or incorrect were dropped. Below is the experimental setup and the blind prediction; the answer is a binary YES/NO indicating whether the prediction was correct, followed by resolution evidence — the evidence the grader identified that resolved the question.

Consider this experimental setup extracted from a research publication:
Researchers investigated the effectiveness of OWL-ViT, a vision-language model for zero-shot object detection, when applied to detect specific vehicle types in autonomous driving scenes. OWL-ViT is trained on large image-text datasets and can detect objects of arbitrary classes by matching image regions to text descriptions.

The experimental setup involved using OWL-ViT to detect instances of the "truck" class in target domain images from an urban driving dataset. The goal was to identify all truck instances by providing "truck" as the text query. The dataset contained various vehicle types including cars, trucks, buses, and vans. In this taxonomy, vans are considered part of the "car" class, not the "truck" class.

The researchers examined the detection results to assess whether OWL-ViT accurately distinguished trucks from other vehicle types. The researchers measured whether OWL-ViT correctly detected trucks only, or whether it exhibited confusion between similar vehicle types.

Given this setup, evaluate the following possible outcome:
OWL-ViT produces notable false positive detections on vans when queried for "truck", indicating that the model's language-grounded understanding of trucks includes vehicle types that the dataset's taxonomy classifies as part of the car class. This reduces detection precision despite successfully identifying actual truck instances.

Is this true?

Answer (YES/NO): YES